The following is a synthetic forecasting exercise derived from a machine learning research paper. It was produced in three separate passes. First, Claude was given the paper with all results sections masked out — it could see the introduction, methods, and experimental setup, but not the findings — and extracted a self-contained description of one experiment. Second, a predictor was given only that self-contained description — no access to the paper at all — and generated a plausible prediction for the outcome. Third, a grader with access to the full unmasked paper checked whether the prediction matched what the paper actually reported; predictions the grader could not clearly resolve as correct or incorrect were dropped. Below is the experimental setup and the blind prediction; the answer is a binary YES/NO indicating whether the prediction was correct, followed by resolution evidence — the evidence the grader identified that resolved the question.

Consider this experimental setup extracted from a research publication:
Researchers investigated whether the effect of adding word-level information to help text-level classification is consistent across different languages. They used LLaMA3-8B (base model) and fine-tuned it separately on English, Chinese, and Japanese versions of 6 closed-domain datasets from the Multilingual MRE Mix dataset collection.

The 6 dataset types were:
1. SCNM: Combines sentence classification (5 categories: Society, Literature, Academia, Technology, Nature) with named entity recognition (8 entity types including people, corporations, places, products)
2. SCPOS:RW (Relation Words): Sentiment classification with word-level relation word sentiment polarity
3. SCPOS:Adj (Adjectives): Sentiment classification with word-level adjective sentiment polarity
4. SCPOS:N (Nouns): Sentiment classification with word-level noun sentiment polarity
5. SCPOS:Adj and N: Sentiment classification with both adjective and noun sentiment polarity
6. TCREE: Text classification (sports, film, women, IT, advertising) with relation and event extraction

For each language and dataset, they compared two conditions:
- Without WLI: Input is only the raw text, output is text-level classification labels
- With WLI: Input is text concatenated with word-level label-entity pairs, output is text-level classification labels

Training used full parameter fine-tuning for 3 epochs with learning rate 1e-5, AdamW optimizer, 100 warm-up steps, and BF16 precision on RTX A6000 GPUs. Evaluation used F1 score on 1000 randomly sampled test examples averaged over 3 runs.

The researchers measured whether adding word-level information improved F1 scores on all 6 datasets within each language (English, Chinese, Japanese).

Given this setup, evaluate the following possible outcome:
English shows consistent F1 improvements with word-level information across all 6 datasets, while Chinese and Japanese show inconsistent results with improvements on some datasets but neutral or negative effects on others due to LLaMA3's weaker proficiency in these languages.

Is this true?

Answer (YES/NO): NO